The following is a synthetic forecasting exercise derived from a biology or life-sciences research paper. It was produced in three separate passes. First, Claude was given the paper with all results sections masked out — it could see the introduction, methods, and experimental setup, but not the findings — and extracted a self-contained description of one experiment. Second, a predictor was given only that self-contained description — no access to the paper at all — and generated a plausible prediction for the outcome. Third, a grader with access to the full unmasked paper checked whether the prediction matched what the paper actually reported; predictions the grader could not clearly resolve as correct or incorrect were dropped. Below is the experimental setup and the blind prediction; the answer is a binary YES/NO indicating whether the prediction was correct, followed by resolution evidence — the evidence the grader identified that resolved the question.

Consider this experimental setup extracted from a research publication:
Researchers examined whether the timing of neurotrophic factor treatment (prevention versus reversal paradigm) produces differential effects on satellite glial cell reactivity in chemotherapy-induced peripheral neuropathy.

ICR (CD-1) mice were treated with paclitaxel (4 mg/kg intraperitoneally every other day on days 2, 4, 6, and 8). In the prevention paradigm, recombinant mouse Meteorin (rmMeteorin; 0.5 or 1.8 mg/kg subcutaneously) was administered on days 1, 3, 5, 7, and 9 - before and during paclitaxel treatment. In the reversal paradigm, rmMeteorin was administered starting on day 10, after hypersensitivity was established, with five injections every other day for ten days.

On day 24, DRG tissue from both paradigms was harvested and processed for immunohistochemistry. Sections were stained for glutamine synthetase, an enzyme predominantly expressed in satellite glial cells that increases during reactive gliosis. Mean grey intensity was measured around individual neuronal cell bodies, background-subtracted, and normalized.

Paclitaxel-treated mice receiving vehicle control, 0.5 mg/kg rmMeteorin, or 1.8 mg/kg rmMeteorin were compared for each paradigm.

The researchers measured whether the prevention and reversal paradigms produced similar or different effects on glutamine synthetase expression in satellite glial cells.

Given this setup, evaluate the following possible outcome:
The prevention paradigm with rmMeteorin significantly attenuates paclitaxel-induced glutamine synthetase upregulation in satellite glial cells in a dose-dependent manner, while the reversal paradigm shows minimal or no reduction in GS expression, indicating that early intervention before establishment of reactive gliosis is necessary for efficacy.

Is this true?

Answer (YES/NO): NO